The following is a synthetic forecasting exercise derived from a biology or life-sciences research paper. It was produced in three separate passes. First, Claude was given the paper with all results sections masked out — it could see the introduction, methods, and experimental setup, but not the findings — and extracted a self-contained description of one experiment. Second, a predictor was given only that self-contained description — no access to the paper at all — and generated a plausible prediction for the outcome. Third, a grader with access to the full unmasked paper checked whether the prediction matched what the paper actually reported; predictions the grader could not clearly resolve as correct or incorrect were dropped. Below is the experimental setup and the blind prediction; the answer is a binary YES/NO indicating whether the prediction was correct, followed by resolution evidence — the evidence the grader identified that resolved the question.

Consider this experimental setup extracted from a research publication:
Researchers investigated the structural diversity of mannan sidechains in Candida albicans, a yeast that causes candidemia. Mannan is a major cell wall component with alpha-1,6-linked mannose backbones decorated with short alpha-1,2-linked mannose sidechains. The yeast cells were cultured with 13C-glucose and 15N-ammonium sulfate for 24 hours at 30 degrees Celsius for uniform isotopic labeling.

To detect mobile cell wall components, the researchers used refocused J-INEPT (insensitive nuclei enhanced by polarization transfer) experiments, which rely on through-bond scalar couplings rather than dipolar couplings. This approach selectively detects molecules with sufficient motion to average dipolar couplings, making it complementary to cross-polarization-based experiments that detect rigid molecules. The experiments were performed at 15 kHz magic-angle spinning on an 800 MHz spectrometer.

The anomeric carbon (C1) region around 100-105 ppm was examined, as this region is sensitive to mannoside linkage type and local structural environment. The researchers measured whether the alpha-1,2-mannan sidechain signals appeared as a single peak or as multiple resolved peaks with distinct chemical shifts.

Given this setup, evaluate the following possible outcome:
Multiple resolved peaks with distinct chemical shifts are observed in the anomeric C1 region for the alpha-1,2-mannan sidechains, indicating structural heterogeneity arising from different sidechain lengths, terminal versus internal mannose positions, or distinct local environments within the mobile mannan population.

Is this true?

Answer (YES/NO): YES